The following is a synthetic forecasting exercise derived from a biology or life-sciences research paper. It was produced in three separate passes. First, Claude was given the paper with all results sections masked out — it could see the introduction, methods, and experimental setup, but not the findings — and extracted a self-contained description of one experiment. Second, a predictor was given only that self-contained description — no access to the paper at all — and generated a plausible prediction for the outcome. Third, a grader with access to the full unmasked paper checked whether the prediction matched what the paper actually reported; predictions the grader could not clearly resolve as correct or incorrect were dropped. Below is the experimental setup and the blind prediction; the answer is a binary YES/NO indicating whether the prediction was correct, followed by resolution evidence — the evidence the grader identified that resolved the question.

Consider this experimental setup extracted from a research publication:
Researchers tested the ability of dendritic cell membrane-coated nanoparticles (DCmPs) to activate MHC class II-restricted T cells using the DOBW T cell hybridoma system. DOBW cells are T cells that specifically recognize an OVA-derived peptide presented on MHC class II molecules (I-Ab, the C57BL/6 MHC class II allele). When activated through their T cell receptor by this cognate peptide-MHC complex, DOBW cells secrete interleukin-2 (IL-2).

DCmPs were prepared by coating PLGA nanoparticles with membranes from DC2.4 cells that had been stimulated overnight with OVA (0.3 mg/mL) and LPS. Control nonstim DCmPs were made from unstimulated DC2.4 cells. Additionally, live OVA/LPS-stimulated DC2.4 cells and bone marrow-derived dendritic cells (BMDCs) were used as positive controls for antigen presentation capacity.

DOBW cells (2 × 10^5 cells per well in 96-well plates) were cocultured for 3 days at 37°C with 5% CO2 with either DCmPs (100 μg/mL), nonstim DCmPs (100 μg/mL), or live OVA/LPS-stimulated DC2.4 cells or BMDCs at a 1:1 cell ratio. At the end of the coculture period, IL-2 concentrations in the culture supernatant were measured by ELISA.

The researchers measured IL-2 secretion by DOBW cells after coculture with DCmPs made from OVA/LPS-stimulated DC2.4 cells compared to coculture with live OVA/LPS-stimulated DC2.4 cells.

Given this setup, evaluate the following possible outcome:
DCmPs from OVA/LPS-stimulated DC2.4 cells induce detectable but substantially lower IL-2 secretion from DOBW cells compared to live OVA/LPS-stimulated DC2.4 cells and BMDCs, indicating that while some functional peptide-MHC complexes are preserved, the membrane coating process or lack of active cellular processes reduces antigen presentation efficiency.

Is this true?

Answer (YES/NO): NO